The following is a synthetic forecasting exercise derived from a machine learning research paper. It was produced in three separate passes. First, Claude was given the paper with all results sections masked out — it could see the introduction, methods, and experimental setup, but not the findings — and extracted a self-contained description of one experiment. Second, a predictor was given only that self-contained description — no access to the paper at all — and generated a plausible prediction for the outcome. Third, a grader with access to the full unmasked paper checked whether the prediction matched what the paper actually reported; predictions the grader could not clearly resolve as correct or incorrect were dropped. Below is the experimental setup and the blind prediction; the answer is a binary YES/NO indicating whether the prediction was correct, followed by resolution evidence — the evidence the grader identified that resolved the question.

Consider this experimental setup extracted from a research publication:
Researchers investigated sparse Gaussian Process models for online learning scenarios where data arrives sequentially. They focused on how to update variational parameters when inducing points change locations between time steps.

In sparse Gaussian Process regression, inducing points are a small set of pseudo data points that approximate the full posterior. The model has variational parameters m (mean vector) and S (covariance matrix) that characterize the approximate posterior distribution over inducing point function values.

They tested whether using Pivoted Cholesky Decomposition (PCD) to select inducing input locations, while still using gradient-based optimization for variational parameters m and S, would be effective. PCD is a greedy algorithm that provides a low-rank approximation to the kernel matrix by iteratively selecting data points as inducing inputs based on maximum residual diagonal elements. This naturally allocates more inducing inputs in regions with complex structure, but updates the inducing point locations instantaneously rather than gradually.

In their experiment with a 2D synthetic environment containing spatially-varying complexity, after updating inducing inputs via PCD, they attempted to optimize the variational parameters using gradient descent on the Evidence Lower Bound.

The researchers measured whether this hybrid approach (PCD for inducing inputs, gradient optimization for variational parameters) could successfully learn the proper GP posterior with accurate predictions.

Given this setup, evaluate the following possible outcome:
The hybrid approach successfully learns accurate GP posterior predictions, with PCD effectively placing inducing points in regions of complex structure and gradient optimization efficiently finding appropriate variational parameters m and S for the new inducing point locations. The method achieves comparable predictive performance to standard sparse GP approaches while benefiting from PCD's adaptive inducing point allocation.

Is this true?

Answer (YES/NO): NO